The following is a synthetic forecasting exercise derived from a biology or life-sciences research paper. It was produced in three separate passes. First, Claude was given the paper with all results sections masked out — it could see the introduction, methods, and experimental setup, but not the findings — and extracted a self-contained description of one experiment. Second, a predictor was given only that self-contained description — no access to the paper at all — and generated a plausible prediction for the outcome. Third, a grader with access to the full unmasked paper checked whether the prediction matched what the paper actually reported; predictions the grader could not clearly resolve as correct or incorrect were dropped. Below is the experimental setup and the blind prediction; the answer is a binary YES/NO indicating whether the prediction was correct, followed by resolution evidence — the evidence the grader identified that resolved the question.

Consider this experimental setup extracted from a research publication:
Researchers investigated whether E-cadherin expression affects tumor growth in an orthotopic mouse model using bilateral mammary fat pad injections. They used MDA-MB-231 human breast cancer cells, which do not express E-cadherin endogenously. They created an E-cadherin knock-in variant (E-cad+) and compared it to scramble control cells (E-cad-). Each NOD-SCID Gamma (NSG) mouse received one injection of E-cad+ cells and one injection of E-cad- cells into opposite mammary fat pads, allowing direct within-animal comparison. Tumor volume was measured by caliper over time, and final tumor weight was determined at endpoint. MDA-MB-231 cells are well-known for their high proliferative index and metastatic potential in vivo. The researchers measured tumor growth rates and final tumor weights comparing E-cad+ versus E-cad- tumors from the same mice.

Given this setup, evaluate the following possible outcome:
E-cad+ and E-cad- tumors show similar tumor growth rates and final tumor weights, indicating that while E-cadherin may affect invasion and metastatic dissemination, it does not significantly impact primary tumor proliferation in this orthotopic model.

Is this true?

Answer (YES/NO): NO